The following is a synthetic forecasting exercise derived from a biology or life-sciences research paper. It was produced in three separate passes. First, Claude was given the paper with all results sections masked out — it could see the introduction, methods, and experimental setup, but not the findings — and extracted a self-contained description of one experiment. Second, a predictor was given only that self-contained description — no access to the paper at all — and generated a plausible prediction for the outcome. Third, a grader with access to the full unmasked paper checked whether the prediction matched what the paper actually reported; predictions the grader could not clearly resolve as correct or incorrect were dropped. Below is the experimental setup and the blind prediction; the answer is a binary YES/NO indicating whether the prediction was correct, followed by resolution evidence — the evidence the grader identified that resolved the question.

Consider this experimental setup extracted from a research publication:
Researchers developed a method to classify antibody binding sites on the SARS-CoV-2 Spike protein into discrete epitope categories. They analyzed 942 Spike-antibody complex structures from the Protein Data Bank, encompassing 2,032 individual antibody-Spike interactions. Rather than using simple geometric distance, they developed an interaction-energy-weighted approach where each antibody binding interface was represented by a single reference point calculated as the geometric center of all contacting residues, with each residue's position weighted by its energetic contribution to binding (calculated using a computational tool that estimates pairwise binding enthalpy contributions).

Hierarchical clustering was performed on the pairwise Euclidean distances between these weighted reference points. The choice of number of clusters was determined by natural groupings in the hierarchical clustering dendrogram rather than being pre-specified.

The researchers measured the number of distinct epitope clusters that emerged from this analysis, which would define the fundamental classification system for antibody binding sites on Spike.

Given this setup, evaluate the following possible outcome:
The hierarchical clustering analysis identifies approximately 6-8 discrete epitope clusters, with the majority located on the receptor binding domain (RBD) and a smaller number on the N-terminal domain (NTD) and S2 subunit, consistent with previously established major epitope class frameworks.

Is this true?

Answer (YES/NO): NO